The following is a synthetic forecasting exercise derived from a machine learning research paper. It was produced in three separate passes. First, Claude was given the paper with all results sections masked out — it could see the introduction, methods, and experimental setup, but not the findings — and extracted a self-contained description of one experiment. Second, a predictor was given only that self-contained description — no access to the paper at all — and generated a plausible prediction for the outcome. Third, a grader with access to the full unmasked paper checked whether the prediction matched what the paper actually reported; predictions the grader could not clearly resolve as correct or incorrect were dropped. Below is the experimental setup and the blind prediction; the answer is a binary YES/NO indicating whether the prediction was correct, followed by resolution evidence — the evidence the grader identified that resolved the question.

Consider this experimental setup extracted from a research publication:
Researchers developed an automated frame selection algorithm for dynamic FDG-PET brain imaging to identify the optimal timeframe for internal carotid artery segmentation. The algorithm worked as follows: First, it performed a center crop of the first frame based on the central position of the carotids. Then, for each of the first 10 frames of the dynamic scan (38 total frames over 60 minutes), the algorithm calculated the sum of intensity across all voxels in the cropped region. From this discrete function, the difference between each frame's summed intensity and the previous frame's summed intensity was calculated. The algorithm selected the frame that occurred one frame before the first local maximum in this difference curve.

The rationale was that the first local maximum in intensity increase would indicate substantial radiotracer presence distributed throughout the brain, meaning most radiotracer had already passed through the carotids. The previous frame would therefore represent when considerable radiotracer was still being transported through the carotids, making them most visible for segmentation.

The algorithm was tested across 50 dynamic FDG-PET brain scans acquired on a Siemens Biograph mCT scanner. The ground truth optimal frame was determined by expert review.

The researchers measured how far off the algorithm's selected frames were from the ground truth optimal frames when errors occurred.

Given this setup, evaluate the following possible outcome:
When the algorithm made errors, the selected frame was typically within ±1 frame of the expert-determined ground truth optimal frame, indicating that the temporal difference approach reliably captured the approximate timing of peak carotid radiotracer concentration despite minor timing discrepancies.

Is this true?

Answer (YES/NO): YES